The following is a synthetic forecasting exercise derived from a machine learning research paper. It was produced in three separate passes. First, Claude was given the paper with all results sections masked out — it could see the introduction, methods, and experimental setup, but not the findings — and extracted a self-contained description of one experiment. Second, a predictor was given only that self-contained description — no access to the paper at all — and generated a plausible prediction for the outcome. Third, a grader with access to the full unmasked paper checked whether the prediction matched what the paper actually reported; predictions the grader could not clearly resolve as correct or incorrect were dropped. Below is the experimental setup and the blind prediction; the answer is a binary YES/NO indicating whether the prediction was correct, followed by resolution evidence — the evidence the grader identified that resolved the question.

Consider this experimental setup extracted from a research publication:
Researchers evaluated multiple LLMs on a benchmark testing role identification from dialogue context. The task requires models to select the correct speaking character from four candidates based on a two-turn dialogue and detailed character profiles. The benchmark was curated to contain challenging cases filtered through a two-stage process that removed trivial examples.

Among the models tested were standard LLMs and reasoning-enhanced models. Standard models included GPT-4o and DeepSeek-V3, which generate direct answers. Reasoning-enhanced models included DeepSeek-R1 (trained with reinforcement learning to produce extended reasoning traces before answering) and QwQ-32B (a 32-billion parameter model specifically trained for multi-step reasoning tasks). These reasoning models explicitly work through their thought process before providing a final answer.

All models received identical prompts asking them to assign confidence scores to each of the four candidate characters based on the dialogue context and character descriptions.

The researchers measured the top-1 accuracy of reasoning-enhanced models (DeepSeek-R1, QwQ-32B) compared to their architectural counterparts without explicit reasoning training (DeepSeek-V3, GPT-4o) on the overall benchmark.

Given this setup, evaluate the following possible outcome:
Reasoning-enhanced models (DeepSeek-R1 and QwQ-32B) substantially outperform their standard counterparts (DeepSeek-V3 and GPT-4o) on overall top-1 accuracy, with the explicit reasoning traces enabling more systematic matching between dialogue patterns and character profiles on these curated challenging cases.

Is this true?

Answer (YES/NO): YES